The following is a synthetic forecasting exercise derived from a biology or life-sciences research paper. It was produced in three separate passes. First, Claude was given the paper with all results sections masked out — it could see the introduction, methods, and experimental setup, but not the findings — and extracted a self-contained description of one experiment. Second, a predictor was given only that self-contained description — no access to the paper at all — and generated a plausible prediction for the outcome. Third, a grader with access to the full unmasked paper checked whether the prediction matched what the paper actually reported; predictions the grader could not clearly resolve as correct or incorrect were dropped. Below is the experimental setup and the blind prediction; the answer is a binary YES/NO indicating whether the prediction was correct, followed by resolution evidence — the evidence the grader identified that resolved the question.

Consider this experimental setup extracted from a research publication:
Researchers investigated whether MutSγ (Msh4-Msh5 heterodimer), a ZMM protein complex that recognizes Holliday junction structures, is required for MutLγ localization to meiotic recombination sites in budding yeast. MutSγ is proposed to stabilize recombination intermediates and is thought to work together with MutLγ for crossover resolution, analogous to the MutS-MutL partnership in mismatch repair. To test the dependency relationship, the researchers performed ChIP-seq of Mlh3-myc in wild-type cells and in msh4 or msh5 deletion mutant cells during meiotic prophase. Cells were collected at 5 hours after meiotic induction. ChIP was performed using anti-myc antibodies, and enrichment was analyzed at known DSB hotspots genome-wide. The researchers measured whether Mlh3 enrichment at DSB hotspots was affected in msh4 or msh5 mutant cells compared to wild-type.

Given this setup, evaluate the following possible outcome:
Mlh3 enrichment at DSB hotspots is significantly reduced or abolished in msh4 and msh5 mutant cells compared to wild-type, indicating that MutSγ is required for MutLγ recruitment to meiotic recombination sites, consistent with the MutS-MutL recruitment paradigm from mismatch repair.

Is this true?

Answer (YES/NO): YES